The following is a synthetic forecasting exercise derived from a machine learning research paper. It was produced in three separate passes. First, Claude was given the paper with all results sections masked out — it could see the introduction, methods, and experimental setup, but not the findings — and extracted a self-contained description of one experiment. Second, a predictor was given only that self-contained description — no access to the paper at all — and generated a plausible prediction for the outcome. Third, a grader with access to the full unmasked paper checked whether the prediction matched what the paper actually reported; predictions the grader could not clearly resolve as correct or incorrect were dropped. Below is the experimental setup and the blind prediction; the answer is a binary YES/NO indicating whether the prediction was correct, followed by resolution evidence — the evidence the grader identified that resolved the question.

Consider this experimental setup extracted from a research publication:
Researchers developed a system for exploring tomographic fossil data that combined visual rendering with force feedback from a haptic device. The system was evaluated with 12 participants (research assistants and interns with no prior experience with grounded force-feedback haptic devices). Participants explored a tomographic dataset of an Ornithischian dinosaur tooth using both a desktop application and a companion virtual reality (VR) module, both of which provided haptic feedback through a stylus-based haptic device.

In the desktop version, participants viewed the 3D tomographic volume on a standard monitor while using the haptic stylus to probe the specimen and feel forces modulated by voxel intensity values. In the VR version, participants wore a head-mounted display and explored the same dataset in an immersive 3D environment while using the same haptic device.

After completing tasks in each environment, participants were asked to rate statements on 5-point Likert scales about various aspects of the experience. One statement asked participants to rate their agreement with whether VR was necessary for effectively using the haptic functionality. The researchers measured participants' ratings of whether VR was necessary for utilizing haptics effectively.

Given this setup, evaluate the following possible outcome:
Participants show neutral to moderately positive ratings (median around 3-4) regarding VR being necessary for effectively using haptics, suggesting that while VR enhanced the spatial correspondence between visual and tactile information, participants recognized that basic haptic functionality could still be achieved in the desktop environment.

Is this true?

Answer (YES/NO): NO